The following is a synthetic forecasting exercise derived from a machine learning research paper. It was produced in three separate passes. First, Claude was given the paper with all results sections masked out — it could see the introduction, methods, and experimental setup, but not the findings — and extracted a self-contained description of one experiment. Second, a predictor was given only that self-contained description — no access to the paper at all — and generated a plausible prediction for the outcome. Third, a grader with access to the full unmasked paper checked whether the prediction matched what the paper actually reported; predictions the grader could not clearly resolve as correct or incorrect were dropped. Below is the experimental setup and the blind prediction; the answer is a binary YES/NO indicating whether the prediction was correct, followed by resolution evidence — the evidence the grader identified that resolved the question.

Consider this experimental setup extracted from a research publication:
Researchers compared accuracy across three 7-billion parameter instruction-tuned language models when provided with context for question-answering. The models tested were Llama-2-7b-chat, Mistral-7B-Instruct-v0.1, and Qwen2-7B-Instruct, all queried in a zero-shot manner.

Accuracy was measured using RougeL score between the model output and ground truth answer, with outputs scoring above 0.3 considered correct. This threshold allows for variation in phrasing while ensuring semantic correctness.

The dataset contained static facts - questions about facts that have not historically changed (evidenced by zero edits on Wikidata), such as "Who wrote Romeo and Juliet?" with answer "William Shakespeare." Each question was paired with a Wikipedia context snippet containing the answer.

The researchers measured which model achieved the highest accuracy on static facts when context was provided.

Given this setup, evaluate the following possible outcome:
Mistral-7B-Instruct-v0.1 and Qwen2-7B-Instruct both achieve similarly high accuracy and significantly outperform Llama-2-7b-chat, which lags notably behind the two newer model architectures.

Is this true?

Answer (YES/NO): NO